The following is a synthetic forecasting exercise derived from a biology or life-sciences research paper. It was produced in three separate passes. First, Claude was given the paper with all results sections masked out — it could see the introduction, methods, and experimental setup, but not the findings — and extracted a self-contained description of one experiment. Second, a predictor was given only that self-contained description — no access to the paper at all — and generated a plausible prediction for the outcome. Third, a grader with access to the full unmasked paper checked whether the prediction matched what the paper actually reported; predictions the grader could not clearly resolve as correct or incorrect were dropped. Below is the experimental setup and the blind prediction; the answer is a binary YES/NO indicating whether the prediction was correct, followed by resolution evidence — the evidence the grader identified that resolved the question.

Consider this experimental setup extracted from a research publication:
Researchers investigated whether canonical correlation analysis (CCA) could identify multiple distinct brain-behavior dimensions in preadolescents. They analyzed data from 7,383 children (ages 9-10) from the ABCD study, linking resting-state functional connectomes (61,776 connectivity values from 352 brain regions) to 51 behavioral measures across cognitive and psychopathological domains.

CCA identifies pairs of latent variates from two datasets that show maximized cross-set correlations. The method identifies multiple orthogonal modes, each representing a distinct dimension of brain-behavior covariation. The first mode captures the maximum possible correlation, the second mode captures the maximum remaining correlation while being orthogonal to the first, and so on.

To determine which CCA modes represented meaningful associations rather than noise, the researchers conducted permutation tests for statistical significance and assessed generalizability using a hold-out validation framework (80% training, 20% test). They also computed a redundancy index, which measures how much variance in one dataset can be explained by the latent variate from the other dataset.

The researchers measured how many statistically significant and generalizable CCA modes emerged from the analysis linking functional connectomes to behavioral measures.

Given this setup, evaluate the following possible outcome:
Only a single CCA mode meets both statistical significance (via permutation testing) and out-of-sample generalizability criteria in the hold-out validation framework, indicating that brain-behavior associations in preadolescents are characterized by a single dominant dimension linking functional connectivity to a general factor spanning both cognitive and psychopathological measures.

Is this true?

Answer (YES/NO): NO